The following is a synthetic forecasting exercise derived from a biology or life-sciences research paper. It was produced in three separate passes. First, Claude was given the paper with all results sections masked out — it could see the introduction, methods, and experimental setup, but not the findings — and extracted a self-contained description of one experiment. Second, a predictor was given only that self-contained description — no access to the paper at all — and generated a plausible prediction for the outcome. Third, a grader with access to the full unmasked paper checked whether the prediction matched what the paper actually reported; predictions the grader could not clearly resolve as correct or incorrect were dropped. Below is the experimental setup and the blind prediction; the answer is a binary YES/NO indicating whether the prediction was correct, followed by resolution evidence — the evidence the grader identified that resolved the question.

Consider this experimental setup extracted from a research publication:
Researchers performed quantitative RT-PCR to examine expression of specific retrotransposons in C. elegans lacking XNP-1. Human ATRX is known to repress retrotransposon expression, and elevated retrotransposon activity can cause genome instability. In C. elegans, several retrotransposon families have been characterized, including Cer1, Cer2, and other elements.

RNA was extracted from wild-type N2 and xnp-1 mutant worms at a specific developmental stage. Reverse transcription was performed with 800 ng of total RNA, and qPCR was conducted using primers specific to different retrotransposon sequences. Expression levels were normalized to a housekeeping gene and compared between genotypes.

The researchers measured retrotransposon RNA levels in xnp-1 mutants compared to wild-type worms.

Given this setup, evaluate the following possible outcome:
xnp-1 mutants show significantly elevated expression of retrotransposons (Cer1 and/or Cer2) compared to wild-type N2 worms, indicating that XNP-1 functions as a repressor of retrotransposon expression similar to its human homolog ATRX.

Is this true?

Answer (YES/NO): NO